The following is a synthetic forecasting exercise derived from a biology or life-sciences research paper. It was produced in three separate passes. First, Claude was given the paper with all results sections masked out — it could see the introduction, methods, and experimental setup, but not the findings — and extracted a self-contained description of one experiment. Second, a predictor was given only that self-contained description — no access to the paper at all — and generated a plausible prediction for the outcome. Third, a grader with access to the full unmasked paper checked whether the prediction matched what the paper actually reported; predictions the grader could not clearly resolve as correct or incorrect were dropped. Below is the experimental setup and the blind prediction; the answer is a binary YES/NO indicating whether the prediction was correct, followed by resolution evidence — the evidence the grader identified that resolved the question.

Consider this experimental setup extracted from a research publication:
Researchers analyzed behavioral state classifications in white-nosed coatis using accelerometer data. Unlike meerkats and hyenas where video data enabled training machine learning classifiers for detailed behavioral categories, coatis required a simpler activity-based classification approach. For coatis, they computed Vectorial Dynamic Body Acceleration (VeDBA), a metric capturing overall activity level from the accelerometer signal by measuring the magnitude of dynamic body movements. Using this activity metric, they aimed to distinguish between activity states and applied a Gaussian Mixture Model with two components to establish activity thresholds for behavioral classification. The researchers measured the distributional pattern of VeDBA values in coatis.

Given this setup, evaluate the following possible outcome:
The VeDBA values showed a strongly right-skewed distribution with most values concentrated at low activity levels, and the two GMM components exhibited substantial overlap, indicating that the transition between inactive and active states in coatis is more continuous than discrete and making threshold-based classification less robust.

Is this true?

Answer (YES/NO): NO